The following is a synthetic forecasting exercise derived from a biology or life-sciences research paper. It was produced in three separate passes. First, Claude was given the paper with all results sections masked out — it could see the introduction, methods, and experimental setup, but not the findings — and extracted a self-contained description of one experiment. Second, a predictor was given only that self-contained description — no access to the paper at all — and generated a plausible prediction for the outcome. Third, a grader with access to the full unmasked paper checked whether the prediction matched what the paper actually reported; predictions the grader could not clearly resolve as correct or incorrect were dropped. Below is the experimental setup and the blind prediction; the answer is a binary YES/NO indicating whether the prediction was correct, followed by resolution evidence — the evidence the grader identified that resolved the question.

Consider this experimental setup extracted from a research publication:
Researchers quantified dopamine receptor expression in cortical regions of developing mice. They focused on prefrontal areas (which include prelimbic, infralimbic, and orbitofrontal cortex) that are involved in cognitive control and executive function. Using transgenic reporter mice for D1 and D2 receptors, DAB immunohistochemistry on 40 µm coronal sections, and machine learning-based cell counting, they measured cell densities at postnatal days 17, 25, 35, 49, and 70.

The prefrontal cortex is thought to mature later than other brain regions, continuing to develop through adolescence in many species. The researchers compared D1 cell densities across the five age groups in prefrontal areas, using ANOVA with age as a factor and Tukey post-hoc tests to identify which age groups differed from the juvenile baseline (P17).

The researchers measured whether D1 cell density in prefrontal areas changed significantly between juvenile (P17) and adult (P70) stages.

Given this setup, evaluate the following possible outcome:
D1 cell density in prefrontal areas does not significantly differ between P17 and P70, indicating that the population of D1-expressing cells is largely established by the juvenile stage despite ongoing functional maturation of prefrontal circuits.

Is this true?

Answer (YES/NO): YES